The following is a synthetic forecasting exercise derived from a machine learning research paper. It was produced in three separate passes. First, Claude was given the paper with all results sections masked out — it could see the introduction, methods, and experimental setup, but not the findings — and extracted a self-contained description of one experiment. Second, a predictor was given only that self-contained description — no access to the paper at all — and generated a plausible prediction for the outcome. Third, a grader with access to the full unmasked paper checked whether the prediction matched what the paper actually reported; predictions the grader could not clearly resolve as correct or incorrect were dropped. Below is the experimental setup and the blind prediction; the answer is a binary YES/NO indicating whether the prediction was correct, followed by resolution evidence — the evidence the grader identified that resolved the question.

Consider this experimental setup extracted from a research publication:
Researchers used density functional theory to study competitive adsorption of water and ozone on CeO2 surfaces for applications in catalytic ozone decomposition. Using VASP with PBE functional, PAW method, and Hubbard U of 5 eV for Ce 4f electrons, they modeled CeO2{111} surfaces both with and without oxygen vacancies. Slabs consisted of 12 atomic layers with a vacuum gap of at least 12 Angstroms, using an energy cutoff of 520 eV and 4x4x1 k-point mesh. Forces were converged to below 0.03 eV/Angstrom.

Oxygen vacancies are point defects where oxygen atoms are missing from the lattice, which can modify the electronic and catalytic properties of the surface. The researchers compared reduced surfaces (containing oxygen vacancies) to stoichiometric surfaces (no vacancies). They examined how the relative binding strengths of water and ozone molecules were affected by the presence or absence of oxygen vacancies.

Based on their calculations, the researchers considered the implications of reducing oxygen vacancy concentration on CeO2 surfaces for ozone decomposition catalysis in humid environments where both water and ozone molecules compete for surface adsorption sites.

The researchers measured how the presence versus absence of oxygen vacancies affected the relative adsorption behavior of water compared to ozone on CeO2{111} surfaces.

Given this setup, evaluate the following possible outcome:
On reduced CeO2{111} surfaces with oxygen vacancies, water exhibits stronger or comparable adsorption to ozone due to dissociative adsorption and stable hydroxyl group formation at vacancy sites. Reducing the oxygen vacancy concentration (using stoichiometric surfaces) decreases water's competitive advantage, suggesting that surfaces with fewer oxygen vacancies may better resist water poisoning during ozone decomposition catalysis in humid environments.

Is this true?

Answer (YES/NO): NO